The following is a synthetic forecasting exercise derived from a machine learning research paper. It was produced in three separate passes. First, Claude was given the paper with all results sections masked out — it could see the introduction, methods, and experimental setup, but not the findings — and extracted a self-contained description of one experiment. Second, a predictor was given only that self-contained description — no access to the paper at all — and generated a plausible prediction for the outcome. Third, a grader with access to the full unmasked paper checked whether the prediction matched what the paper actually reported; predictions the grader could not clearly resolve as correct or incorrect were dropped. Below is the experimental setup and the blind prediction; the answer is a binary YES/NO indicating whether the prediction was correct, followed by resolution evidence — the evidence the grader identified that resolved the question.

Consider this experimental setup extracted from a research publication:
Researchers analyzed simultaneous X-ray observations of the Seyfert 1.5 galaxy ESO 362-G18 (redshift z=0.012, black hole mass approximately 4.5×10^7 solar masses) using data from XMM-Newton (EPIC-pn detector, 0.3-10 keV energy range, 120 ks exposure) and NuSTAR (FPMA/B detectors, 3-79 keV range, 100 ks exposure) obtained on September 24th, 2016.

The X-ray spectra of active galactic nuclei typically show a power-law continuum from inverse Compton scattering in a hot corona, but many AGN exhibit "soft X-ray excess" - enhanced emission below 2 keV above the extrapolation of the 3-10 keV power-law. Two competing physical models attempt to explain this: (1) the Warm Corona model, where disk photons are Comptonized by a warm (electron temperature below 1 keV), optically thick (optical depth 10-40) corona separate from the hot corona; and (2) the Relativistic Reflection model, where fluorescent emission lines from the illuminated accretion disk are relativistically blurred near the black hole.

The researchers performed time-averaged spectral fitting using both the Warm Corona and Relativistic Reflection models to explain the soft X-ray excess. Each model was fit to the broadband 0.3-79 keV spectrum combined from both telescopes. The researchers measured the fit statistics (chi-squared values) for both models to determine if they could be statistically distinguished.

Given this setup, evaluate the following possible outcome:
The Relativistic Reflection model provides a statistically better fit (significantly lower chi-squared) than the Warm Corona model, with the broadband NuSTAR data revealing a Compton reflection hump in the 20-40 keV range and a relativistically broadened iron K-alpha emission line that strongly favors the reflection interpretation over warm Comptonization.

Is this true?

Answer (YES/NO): NO